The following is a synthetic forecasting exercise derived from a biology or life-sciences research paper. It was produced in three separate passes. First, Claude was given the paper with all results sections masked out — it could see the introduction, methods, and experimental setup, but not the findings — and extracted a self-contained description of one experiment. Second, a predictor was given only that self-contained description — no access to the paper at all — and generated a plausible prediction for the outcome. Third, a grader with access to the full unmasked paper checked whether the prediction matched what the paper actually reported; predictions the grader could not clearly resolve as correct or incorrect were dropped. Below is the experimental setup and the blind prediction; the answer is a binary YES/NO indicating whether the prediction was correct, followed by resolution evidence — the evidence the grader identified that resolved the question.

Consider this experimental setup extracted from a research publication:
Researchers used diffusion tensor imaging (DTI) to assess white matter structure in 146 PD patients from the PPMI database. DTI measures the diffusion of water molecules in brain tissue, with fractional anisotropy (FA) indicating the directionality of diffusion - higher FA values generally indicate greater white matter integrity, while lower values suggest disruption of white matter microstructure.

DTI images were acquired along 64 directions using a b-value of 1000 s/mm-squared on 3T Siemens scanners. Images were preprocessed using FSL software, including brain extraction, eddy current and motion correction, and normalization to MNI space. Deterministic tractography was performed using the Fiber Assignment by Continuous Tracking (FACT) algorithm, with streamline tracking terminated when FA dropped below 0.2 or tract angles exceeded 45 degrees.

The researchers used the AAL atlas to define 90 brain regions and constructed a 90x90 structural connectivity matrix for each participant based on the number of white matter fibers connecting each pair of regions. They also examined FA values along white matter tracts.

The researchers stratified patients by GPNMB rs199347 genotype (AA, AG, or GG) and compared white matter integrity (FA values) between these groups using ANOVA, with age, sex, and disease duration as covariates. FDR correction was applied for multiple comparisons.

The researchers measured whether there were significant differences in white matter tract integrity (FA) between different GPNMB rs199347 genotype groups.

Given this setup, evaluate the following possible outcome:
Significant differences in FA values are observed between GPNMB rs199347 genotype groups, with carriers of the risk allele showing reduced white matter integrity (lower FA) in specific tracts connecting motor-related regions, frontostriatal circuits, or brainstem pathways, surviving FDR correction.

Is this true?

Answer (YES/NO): NO